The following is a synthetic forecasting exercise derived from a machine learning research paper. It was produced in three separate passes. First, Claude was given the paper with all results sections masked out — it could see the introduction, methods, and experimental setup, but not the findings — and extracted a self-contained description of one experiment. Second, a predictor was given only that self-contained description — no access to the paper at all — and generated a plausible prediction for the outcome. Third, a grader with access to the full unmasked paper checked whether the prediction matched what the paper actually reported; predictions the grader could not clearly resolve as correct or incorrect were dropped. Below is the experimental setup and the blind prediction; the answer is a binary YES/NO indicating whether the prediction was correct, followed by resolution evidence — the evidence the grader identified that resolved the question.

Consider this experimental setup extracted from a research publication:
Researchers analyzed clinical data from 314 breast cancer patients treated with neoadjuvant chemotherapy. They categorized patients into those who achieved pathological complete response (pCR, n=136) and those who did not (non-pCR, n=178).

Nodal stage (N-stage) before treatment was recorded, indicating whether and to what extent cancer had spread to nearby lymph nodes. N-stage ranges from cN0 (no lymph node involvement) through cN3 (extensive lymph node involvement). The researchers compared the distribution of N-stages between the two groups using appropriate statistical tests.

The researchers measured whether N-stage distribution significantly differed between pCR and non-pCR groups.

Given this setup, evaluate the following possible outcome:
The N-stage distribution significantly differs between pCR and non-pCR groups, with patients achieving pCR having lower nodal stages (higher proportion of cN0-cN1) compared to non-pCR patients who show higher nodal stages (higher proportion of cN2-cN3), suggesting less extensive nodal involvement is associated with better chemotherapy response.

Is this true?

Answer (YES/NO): NO